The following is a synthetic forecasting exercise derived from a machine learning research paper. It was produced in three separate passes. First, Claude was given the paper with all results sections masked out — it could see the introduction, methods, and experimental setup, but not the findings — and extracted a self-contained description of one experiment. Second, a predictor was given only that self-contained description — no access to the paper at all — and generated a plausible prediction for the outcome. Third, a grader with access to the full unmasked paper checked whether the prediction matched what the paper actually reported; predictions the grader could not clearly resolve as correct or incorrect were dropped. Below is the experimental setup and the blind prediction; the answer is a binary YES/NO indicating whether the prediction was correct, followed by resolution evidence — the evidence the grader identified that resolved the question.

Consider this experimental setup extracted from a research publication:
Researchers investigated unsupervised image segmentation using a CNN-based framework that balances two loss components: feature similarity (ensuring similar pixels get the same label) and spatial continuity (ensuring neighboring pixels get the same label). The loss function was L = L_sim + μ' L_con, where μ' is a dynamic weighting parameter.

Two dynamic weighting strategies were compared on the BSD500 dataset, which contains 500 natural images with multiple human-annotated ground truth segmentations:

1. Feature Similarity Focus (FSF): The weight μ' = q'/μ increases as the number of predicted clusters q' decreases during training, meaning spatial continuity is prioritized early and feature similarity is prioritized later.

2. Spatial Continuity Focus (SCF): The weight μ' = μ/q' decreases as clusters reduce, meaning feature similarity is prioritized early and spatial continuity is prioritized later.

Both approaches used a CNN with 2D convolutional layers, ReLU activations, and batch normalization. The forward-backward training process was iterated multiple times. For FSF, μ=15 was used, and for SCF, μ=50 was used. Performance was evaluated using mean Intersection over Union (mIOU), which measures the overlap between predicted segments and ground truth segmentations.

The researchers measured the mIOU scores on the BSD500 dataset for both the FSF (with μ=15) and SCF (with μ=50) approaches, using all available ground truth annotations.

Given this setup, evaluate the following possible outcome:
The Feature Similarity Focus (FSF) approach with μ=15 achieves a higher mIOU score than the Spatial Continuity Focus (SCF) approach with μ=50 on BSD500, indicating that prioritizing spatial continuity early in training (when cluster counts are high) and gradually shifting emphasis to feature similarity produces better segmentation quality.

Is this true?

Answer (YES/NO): YES